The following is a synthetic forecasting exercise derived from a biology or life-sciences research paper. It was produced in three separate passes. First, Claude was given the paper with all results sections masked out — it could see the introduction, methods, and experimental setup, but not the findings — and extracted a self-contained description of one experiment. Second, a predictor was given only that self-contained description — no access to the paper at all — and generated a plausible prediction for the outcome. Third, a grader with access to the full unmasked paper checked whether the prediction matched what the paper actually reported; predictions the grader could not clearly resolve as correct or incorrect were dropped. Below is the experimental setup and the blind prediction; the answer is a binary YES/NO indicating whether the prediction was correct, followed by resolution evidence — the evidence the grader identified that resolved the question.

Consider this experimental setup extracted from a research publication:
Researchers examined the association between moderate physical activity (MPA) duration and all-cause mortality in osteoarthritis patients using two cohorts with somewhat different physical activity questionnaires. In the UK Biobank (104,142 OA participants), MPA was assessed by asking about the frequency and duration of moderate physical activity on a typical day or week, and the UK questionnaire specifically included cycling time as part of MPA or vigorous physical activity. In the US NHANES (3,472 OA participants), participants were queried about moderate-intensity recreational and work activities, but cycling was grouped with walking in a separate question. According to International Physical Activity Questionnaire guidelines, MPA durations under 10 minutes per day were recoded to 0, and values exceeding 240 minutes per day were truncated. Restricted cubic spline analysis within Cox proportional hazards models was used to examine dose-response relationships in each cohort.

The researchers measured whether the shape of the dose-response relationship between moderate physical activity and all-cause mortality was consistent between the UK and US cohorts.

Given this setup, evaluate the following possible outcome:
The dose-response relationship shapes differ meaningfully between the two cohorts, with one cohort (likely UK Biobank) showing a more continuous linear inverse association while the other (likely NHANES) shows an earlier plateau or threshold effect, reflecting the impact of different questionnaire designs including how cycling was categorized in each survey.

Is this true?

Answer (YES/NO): NO